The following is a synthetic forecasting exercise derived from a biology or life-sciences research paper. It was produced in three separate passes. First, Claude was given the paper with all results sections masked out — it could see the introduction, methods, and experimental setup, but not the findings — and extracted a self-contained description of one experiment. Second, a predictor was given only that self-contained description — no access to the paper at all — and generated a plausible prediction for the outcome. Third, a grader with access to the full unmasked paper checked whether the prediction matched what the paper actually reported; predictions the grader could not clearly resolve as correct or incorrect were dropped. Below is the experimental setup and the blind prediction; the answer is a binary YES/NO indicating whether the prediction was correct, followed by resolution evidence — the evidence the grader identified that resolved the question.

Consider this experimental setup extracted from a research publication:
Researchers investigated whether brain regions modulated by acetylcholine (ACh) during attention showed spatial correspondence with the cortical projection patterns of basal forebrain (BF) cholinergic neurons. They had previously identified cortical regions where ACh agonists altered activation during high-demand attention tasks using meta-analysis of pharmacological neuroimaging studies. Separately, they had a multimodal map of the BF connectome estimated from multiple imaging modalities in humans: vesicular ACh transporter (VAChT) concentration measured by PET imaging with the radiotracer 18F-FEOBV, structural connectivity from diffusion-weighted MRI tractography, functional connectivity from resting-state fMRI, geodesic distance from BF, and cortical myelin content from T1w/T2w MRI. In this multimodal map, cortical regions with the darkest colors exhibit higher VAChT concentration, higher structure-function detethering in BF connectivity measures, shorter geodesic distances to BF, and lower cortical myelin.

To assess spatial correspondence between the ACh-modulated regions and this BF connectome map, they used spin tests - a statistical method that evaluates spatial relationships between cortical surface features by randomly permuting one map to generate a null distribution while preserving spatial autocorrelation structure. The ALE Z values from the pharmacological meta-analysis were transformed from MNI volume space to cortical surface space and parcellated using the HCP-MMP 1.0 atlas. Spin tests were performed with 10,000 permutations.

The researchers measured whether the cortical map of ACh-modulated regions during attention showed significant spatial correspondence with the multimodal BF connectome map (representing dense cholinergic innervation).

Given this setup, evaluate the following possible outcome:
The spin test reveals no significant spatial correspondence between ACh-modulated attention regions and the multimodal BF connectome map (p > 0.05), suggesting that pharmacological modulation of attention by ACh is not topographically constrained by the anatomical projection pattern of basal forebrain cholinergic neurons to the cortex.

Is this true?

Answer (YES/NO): NO